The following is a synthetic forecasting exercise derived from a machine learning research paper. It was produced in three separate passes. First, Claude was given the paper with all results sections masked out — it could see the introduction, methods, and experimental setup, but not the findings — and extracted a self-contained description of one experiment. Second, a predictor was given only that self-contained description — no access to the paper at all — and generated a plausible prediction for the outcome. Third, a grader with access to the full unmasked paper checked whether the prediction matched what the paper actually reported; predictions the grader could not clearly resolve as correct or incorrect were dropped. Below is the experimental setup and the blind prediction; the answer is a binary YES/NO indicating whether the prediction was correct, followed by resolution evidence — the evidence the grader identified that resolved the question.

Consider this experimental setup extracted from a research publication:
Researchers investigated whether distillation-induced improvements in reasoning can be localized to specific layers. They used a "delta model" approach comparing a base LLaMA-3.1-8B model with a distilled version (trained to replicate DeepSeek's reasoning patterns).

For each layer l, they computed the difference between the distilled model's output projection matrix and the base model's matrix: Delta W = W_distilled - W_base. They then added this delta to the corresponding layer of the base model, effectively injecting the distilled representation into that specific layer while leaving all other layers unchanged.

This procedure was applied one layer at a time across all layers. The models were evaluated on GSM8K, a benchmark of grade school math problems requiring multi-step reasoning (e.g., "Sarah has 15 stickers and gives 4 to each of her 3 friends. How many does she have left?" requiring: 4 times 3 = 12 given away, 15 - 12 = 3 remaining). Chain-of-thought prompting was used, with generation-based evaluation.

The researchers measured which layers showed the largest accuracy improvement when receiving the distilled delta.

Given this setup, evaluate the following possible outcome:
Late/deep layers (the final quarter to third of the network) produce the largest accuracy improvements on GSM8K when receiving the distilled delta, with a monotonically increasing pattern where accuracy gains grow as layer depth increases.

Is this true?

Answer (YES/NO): NO